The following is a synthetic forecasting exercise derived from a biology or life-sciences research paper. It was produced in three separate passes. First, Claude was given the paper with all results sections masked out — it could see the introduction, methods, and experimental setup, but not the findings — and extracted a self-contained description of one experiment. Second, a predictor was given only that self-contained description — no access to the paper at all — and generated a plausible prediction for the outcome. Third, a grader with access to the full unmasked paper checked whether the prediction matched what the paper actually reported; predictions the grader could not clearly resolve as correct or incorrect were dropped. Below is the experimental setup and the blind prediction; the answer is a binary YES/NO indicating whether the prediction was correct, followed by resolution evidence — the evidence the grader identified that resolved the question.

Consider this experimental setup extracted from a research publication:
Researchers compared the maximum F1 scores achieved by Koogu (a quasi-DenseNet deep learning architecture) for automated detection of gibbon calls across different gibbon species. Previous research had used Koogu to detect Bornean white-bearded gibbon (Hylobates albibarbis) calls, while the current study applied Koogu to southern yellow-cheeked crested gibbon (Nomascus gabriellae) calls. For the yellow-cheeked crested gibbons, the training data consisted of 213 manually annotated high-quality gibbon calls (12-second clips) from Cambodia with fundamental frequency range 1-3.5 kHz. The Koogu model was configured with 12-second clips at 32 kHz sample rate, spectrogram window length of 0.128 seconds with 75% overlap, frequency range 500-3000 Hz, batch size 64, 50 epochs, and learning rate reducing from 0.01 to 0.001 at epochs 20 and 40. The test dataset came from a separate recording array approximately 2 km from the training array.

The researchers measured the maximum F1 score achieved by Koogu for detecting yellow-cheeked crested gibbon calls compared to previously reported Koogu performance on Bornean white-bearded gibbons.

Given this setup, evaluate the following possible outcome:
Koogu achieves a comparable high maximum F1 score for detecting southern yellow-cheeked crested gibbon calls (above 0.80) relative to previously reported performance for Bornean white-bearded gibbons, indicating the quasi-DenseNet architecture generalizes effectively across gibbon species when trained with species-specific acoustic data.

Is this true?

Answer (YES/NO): NO